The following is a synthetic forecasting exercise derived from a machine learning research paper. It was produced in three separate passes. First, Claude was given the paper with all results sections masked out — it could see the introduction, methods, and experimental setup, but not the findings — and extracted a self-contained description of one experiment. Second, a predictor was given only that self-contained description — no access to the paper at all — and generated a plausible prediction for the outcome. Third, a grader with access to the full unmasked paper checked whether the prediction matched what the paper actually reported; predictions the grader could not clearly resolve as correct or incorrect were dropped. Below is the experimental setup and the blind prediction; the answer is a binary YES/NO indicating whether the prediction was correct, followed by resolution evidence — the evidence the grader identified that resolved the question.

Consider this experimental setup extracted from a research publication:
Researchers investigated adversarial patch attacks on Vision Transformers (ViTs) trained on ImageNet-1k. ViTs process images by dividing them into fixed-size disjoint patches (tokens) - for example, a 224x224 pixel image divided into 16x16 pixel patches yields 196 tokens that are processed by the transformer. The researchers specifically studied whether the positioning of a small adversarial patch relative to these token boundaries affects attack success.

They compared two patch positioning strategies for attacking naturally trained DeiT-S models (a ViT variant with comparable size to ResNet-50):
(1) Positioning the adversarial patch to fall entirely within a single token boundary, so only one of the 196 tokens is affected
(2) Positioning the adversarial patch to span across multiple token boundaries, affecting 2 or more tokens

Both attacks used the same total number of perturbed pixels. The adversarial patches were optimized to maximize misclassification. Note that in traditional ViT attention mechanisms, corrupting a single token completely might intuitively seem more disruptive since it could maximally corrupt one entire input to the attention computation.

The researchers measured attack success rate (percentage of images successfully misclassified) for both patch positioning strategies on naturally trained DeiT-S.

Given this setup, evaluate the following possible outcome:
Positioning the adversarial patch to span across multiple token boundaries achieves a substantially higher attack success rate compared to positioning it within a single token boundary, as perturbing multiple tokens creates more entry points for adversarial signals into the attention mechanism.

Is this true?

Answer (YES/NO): NO